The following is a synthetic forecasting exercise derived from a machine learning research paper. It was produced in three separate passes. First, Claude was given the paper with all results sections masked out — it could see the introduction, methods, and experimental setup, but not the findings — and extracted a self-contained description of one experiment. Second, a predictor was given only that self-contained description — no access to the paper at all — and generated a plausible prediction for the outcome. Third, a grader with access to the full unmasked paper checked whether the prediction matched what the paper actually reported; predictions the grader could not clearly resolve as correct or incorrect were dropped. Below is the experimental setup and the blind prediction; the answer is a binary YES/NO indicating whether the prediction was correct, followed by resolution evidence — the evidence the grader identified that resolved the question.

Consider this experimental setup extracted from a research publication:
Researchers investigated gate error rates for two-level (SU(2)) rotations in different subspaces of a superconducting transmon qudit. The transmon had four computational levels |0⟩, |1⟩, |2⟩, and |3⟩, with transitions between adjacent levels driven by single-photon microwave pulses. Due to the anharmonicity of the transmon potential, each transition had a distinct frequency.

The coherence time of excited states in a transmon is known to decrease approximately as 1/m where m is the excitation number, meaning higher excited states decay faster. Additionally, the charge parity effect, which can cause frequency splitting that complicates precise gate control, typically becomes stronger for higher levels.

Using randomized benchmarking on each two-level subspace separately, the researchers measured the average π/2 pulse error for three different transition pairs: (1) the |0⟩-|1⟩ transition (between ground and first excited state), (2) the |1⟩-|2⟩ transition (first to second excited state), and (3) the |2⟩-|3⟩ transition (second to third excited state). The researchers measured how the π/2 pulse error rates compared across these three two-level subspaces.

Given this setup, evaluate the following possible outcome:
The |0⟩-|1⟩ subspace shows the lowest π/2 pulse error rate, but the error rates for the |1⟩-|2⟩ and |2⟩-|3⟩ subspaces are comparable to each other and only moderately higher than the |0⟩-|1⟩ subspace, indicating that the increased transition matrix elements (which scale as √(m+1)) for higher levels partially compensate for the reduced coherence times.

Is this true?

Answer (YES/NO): NO